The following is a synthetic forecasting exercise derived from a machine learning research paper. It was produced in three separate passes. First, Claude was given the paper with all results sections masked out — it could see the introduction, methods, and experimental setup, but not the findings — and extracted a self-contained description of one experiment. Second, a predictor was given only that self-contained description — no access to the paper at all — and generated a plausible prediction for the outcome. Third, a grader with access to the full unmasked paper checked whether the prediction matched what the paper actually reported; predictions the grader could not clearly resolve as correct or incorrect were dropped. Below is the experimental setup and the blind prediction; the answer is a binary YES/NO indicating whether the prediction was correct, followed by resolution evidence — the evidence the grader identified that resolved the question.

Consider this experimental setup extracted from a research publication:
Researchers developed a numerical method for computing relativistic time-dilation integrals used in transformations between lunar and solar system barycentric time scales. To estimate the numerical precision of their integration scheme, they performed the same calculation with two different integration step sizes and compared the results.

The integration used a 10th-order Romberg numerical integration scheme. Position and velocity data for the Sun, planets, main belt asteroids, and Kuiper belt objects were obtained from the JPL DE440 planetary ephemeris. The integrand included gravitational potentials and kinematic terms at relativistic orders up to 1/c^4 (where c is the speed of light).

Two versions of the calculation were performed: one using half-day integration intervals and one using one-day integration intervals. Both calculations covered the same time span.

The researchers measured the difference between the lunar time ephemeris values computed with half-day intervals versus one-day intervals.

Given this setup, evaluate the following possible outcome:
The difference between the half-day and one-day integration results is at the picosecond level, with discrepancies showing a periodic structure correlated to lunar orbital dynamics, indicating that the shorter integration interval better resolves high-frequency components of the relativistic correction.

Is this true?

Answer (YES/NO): NO